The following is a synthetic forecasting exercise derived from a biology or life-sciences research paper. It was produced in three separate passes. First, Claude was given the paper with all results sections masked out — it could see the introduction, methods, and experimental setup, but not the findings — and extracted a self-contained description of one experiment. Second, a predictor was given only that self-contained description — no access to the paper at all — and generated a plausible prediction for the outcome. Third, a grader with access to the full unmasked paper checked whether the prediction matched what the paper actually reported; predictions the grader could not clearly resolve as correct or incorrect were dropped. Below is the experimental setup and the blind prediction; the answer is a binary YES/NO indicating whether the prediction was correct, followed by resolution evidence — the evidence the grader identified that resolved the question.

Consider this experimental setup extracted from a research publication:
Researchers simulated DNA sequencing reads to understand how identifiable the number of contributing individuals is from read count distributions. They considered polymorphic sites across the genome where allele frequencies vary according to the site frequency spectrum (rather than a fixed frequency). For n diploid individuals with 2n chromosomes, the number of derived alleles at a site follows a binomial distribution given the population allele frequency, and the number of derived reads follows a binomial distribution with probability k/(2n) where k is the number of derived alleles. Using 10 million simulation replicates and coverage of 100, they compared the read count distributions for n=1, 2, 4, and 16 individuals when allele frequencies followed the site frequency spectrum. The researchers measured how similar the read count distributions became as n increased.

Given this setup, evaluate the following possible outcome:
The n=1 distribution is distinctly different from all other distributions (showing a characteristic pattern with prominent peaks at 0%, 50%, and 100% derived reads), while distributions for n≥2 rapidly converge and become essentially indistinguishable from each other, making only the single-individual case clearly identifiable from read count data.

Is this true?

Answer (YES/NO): NO